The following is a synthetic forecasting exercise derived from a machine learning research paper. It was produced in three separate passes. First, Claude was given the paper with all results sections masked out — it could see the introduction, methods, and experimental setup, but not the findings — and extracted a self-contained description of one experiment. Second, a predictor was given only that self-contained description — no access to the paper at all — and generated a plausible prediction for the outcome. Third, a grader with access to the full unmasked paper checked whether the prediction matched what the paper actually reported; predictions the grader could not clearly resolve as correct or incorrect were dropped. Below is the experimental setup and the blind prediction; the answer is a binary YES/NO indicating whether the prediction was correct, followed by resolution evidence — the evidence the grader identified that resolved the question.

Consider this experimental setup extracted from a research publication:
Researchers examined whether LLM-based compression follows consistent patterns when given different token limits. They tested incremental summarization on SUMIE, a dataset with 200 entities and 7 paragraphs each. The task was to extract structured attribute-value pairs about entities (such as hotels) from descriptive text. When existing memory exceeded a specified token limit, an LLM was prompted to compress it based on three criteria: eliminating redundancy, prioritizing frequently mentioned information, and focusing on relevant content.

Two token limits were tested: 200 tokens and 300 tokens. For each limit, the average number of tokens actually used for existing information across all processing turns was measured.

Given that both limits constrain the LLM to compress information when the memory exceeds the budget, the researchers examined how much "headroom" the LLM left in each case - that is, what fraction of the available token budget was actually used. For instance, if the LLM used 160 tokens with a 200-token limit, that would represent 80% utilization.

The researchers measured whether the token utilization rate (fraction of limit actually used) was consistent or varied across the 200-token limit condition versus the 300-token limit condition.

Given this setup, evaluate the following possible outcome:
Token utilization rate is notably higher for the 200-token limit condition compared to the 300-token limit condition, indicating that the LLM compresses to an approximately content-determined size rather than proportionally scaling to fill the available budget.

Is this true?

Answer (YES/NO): NO